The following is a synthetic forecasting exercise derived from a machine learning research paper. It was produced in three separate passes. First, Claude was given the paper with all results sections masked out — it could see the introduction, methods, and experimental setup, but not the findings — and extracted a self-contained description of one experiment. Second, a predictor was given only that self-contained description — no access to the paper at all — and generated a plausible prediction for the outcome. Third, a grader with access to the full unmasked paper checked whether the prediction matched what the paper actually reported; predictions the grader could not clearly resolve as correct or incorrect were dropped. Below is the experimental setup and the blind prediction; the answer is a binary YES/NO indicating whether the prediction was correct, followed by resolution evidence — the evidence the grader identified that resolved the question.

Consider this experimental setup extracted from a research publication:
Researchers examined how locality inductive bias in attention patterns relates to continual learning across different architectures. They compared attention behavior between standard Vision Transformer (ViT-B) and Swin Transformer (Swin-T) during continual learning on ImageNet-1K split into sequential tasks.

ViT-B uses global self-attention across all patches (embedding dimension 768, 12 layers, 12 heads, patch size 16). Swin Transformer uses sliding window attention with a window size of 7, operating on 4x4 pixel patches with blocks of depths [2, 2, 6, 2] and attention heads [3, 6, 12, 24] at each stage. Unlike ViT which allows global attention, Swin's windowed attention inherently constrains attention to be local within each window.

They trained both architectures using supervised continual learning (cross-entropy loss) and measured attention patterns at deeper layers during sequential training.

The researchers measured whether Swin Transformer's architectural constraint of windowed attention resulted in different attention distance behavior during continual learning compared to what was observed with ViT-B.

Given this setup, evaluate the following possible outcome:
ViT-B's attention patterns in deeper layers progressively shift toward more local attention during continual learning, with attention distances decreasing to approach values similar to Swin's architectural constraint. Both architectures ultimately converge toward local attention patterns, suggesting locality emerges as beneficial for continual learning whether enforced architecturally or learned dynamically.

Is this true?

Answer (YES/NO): NO